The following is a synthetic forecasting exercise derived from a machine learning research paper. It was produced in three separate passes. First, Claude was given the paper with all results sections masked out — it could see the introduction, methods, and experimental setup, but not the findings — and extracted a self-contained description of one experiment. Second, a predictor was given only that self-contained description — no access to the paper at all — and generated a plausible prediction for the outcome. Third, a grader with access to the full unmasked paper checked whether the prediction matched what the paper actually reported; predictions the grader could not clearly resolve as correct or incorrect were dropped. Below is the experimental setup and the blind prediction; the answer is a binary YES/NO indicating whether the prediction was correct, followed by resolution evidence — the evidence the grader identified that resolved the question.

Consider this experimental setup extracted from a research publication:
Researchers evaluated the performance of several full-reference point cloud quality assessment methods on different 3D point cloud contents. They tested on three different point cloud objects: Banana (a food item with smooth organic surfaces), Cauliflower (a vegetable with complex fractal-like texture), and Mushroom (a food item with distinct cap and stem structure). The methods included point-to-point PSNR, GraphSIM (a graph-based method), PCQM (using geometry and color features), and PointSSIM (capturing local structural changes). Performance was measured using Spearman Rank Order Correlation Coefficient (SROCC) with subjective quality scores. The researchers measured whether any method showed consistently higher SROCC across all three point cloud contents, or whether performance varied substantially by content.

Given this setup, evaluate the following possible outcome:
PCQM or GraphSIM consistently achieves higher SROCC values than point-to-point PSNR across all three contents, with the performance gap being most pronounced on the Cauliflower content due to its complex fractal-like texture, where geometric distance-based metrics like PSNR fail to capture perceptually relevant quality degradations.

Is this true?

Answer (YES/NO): YES